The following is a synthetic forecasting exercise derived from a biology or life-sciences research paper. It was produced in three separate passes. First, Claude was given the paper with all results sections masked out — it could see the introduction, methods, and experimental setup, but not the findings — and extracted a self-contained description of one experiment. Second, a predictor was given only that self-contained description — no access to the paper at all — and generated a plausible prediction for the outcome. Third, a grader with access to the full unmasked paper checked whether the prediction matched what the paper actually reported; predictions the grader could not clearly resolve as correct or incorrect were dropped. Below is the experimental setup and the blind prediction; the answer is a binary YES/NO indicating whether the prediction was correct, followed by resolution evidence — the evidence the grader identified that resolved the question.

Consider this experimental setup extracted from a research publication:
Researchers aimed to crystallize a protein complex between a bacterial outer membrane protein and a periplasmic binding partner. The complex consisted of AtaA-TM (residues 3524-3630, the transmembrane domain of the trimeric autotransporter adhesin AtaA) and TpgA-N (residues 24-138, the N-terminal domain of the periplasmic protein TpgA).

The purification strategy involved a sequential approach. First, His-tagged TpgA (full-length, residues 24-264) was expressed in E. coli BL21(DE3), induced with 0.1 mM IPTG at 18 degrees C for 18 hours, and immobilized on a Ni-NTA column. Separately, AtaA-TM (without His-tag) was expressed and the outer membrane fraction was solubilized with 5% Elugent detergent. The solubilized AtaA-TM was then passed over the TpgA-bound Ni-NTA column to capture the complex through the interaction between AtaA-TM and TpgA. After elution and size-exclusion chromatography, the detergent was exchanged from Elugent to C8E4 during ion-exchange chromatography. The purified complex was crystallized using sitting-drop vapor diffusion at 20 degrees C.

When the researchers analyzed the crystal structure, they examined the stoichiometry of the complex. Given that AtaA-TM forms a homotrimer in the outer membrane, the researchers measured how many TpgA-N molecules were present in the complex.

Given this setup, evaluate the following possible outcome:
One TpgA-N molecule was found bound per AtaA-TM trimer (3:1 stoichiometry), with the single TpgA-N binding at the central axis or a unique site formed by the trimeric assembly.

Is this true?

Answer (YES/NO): NO